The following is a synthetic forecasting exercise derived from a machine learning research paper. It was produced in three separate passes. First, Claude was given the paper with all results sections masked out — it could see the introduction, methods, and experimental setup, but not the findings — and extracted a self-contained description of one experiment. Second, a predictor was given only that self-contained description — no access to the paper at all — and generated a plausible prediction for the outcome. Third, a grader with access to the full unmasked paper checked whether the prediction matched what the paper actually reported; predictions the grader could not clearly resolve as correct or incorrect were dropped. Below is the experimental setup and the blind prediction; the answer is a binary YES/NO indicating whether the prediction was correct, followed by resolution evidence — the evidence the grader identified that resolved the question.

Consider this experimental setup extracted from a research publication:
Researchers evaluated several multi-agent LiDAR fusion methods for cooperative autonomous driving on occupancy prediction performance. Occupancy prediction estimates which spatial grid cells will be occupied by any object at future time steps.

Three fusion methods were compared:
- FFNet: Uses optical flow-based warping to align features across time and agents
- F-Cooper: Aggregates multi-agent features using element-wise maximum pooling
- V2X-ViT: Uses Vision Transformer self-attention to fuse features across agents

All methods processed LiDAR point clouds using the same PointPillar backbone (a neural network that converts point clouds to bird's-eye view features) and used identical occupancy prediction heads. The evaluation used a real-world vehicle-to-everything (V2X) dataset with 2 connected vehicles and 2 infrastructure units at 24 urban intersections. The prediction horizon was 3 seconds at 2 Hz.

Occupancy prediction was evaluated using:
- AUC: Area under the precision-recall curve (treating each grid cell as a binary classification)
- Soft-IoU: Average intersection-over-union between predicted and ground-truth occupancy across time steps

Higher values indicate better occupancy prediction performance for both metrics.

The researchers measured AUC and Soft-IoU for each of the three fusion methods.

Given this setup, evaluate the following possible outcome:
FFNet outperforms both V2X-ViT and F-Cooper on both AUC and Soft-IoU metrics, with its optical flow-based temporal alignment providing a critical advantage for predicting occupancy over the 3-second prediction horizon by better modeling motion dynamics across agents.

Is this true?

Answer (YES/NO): NO